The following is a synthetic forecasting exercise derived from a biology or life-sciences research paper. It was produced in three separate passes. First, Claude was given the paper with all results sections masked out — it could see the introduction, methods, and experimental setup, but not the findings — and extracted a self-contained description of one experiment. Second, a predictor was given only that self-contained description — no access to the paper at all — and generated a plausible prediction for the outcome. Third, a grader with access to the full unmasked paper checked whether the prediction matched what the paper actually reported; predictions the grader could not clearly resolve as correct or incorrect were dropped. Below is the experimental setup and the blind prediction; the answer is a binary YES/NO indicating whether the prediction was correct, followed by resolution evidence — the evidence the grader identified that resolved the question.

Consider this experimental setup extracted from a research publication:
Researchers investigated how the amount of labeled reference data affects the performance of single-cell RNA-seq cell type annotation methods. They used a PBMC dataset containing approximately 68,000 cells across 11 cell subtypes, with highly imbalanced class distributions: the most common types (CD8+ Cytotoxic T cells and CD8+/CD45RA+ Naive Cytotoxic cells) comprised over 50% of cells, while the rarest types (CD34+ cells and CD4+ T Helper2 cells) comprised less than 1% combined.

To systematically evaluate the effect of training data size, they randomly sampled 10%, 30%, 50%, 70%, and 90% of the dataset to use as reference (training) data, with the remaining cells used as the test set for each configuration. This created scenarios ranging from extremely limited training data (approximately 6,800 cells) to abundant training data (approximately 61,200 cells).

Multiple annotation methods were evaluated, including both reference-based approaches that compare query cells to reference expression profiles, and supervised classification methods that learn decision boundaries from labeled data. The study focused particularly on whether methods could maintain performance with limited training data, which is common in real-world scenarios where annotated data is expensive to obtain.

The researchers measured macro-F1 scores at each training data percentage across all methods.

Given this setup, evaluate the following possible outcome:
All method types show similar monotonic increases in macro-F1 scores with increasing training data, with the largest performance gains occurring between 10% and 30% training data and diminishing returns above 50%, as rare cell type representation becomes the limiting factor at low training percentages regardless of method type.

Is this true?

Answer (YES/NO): NO